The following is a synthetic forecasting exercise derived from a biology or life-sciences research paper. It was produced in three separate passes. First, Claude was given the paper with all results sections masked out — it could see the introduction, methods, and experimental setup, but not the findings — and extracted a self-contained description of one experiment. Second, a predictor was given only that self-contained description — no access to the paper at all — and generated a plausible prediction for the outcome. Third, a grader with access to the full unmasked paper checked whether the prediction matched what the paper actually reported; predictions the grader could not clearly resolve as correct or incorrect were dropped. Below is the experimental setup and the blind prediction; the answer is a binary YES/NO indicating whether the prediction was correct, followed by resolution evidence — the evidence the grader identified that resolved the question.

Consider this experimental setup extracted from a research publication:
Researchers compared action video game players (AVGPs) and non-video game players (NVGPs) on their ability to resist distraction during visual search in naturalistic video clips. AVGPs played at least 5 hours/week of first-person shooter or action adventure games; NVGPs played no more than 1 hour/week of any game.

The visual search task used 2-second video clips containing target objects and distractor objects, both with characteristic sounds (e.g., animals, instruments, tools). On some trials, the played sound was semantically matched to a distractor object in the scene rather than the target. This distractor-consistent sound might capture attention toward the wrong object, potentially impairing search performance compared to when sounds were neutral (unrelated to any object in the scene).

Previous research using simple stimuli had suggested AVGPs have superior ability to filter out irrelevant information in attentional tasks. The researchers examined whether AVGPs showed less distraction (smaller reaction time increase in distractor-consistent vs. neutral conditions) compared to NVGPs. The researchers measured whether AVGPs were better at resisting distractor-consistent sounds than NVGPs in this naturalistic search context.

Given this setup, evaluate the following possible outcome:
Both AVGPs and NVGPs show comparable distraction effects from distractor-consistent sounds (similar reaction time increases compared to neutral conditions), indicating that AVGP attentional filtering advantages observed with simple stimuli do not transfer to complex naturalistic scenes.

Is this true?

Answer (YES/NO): NO